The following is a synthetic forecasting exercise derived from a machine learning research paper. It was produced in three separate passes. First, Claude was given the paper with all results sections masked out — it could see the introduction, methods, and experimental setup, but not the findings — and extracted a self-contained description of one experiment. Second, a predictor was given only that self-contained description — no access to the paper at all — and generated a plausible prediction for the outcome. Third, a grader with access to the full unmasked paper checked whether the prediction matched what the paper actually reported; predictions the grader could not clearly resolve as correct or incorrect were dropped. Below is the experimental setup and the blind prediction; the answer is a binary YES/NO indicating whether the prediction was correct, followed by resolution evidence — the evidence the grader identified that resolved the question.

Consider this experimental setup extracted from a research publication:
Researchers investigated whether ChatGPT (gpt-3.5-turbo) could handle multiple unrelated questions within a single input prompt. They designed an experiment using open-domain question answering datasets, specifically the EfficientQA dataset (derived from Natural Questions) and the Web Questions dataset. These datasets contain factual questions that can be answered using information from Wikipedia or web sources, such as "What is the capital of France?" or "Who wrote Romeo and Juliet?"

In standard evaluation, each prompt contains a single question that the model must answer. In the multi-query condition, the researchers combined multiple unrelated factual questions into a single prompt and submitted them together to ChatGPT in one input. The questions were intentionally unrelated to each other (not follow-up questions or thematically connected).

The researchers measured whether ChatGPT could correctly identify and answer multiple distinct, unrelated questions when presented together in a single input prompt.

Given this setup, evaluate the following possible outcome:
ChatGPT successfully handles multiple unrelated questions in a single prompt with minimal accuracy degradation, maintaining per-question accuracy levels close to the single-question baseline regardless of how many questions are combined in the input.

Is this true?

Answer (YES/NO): NO